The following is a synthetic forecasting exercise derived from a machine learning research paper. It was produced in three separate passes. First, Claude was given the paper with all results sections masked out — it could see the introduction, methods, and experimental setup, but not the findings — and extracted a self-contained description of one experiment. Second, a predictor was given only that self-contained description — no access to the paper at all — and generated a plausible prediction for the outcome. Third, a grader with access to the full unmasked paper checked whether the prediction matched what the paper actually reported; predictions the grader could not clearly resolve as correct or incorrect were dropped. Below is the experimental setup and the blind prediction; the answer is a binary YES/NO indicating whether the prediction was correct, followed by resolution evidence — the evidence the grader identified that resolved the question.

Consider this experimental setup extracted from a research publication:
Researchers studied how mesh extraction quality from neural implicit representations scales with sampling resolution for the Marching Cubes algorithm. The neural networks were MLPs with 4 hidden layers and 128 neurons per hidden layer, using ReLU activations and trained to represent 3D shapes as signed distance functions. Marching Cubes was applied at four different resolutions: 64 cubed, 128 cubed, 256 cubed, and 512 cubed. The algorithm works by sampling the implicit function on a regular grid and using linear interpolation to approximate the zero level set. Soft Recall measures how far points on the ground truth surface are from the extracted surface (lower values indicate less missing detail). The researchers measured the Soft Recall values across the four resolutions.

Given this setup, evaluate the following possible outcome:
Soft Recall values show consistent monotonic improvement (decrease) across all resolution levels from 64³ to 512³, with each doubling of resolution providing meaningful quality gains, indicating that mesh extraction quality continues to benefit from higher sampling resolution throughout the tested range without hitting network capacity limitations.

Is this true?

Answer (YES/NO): YES